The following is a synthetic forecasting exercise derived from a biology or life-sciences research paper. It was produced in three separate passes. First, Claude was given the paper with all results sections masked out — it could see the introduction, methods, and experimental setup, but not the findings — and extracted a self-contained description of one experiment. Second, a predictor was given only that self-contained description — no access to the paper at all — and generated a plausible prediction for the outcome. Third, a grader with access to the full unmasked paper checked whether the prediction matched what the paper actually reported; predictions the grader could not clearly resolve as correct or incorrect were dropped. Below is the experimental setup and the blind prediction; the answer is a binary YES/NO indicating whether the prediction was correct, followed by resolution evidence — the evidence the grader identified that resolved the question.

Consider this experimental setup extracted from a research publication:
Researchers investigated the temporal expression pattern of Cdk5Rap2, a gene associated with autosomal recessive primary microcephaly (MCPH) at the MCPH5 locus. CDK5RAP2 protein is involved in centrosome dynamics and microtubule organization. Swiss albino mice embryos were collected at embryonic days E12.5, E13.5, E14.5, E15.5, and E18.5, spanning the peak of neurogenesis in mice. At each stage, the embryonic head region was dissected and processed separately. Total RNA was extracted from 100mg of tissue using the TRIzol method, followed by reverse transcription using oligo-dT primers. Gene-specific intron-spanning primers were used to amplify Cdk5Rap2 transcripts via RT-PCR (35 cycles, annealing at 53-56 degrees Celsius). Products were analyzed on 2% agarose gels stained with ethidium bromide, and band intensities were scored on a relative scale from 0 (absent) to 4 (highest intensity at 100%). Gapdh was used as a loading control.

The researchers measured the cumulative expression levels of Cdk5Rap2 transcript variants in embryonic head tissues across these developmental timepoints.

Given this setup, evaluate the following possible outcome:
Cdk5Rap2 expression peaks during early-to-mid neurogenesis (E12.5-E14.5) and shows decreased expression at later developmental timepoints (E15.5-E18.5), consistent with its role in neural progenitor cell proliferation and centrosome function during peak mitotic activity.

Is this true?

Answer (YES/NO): NO